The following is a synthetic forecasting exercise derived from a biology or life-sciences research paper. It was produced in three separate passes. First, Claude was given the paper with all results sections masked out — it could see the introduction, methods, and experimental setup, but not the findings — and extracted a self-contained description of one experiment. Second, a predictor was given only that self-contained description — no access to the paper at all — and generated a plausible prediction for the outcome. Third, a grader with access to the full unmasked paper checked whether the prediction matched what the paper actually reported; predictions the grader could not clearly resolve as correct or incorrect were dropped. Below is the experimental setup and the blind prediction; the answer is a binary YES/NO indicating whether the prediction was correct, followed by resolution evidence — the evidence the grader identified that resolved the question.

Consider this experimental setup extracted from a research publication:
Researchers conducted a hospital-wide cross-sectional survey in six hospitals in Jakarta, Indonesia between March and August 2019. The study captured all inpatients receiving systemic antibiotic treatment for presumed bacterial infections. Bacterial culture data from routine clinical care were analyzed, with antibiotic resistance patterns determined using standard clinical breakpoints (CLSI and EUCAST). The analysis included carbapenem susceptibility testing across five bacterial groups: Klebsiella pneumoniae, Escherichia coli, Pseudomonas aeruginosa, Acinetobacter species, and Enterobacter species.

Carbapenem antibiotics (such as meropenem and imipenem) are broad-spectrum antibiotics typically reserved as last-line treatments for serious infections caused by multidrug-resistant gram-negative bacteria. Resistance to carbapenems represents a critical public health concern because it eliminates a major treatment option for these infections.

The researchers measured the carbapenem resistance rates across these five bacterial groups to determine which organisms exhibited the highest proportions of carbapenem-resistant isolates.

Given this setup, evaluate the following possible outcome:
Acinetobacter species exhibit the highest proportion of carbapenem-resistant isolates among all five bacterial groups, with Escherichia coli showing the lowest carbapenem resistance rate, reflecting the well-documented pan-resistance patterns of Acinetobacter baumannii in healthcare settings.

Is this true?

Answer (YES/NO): NO